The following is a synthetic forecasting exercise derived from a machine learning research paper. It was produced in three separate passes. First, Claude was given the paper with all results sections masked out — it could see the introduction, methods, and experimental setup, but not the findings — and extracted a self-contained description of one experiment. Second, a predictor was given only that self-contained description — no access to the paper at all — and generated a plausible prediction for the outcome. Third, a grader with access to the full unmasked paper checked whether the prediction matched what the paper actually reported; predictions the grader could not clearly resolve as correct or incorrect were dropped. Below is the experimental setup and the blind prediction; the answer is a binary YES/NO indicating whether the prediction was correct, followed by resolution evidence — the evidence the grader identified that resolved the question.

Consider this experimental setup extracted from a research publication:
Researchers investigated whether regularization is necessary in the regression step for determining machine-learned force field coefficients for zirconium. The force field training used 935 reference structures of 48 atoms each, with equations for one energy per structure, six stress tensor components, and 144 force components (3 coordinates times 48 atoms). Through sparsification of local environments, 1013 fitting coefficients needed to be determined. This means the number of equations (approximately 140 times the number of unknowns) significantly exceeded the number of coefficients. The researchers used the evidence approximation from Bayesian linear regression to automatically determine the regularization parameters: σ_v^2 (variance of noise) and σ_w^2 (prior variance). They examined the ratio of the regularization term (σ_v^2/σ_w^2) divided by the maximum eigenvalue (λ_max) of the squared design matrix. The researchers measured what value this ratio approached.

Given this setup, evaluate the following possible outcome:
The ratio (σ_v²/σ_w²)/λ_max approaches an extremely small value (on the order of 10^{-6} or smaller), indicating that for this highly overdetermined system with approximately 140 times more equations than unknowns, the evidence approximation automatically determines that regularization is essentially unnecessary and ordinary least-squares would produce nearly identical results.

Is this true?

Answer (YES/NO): YES